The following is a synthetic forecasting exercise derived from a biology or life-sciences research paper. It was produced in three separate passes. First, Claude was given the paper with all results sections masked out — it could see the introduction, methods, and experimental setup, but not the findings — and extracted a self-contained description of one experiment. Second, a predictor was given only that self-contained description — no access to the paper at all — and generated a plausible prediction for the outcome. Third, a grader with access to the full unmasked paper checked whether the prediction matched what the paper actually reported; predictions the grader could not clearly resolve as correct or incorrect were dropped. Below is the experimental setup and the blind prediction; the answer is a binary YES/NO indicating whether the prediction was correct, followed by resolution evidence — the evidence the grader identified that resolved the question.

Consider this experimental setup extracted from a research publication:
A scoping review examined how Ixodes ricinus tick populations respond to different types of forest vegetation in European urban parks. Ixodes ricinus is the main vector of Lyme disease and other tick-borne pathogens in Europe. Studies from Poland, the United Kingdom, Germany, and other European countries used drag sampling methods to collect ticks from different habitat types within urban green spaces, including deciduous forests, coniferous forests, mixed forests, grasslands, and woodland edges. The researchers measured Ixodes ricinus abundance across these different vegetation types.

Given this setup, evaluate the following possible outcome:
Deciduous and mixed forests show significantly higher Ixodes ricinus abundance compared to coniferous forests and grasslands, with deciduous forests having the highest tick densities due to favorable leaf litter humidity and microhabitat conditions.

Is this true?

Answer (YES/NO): NO